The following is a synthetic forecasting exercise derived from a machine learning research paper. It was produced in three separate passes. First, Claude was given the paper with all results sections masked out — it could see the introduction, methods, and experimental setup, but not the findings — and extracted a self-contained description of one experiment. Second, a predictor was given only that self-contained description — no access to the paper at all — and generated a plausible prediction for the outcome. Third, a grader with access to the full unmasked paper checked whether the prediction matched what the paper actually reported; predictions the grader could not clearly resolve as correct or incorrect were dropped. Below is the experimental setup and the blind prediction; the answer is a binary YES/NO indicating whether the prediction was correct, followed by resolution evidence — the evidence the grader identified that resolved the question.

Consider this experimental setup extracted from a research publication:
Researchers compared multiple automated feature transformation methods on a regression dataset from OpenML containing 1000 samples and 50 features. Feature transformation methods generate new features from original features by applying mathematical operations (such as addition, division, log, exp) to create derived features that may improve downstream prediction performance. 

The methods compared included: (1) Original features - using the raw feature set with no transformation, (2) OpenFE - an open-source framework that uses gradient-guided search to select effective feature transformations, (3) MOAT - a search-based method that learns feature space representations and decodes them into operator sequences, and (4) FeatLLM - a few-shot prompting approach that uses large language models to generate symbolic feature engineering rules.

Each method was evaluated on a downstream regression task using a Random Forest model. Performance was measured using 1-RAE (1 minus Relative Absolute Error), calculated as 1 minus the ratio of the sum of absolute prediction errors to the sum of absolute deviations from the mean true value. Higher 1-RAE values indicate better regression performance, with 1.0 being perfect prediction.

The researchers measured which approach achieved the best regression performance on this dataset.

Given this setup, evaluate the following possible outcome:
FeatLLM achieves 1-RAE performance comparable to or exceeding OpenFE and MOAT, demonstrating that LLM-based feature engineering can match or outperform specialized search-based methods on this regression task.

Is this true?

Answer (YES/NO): NO